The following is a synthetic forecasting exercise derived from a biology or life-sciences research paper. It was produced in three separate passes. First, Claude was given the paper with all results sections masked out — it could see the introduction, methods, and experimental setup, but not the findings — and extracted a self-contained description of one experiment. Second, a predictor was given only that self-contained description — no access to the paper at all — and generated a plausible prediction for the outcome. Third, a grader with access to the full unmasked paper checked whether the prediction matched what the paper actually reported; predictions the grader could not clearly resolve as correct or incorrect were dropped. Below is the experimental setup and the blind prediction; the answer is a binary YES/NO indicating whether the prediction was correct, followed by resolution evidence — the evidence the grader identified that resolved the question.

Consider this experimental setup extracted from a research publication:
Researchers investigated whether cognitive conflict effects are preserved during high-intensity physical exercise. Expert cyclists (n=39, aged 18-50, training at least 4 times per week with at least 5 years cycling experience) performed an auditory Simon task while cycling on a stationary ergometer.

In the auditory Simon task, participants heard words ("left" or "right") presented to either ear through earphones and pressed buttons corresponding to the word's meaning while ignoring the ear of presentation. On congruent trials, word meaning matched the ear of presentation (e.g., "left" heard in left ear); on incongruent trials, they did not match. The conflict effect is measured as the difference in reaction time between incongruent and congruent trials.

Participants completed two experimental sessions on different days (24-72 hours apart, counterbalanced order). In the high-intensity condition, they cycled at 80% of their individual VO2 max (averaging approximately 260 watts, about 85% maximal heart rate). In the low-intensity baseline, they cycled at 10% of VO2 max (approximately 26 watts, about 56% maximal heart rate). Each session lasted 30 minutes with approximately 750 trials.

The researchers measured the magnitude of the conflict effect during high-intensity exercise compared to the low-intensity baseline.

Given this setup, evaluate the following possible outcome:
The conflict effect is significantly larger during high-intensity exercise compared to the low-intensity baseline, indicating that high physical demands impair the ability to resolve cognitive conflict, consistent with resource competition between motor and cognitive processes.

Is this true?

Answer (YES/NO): NO